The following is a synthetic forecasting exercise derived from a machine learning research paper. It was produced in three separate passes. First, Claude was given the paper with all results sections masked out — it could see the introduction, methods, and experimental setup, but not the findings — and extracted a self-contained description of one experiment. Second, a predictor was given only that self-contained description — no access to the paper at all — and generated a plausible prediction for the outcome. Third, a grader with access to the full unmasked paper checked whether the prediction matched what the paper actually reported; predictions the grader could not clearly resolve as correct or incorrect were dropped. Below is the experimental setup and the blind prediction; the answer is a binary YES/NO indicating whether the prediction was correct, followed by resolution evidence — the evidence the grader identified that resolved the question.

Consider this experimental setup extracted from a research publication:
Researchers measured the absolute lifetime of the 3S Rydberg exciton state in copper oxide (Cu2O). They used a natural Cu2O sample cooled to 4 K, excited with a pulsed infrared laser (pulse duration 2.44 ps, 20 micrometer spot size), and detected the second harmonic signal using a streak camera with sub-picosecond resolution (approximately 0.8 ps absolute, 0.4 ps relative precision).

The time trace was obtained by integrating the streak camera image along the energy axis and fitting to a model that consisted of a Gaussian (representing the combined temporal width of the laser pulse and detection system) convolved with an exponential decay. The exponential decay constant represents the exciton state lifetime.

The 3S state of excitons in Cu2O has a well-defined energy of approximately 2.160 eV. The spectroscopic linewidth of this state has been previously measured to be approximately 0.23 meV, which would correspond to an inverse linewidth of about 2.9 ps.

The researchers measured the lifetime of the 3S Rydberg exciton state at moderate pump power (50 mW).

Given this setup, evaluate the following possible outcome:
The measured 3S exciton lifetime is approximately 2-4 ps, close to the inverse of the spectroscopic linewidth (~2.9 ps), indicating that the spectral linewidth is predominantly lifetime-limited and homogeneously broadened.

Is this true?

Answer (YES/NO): YES